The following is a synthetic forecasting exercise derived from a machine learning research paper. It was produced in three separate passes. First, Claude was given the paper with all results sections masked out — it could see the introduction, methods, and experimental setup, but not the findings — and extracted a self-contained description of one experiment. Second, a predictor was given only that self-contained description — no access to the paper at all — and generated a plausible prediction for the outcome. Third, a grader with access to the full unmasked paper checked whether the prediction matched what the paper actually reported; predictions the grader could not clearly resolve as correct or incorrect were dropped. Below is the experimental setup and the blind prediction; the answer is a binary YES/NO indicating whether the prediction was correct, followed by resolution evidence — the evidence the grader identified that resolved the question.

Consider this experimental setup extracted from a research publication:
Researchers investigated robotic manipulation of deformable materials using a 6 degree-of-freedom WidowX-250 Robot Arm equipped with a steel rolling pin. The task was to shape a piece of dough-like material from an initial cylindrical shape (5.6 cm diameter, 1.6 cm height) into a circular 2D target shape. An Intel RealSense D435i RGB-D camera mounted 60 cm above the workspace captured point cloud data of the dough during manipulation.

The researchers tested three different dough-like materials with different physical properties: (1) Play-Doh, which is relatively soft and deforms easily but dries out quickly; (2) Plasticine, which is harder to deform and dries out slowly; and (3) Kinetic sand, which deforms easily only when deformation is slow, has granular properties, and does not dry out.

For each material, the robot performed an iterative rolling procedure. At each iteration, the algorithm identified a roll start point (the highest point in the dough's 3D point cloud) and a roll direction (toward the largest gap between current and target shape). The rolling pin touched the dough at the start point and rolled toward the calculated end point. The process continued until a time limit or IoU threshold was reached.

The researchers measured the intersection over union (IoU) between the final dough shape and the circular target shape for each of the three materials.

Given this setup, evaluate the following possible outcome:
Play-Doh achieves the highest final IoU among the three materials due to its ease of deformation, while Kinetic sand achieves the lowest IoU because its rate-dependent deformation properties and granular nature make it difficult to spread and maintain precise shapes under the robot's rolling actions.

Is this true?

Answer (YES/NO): YES